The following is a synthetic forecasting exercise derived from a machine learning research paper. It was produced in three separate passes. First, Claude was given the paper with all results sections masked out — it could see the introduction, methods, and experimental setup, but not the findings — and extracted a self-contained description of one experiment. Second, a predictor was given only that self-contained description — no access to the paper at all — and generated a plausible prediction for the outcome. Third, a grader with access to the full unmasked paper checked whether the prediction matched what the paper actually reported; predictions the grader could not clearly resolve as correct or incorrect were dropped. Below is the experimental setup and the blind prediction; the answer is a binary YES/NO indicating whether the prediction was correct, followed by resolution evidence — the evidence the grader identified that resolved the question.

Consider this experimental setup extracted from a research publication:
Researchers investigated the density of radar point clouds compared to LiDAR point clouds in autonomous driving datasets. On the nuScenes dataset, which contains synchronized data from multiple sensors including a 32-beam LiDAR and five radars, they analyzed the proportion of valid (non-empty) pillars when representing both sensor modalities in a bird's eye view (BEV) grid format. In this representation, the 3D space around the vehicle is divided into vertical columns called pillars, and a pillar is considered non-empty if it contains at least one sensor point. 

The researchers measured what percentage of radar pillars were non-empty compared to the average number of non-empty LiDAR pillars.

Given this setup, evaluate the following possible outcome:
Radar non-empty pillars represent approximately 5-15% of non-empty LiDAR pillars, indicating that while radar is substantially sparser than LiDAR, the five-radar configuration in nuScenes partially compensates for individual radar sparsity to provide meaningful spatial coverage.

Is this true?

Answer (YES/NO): YES